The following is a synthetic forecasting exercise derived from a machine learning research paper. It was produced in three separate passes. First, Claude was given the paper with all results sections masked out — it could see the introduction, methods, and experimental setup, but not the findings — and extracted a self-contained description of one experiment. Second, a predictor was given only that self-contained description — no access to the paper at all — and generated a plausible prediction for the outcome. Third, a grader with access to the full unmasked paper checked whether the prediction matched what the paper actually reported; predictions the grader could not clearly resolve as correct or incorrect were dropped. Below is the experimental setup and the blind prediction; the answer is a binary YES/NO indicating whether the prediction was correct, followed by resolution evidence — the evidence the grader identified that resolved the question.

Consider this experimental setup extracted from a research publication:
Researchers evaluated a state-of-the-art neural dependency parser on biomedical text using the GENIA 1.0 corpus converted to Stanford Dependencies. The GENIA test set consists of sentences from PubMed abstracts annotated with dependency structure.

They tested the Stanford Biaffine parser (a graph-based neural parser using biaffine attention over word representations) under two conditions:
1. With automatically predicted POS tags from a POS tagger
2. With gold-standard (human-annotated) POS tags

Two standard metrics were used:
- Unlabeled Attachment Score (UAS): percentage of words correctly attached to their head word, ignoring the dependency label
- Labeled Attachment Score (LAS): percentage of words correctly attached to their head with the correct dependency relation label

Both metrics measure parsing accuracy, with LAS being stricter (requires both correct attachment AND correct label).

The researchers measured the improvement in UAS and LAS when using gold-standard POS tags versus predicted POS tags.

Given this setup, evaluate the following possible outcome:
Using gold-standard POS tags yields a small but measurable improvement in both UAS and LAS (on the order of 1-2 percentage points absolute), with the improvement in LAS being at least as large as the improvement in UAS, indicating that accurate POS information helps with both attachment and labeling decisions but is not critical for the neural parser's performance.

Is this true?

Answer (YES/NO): NO